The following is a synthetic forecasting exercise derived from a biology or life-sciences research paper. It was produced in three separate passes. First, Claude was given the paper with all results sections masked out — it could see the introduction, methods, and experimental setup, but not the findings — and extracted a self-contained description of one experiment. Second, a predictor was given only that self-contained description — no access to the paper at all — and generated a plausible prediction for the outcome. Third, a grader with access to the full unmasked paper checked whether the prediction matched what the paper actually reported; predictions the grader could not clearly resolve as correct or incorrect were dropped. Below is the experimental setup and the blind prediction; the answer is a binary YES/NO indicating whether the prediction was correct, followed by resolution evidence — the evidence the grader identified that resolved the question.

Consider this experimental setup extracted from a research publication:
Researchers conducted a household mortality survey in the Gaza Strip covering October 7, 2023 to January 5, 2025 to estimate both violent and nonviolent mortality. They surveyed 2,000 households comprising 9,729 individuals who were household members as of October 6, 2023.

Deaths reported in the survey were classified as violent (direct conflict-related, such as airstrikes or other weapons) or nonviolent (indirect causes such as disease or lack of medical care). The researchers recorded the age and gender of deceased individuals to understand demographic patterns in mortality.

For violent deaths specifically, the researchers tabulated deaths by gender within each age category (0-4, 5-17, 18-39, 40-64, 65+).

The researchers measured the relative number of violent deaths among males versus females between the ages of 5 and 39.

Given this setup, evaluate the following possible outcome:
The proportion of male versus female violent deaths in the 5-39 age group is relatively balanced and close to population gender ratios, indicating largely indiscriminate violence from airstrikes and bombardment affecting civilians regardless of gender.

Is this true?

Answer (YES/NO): NO